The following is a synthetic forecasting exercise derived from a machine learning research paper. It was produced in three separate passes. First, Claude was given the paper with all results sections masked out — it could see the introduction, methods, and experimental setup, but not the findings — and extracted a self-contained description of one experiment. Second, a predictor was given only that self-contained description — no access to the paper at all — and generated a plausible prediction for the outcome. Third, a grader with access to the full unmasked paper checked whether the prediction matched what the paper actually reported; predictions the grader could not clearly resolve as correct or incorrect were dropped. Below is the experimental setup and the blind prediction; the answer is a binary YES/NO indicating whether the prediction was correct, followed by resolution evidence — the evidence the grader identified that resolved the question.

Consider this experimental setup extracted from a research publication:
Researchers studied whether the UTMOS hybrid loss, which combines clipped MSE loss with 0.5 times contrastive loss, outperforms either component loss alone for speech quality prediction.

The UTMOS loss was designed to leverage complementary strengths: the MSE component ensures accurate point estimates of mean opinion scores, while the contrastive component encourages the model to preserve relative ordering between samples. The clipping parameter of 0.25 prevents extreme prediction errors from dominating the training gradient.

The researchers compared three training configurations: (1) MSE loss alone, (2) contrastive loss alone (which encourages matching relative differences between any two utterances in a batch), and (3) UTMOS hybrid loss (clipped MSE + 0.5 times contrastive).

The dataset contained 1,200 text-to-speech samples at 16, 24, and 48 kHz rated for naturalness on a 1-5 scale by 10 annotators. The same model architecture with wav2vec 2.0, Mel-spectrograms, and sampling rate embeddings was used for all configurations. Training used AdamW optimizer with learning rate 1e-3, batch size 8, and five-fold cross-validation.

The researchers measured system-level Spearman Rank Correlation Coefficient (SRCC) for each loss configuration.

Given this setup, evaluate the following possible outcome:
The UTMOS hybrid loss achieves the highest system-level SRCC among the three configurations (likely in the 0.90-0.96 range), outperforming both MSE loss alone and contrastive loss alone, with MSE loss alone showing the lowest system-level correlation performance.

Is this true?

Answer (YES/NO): NO